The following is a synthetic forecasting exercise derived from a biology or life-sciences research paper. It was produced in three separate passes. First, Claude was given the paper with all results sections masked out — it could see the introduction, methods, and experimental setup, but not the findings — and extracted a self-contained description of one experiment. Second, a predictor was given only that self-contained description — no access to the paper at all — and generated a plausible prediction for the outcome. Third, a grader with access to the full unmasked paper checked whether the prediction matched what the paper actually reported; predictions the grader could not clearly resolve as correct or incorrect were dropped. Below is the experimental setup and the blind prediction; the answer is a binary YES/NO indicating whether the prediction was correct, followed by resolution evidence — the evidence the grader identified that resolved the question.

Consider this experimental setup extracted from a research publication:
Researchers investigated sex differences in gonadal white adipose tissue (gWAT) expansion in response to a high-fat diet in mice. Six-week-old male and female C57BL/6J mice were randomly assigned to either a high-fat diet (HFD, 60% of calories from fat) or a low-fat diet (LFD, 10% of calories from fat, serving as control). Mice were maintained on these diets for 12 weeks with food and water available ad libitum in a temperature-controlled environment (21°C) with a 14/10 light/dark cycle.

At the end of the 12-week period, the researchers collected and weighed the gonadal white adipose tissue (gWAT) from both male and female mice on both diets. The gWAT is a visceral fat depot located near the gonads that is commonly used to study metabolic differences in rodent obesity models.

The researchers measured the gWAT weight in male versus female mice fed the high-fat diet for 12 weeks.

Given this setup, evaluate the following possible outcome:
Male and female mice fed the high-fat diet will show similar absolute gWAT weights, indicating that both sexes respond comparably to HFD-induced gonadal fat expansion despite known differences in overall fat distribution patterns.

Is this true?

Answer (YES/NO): NO